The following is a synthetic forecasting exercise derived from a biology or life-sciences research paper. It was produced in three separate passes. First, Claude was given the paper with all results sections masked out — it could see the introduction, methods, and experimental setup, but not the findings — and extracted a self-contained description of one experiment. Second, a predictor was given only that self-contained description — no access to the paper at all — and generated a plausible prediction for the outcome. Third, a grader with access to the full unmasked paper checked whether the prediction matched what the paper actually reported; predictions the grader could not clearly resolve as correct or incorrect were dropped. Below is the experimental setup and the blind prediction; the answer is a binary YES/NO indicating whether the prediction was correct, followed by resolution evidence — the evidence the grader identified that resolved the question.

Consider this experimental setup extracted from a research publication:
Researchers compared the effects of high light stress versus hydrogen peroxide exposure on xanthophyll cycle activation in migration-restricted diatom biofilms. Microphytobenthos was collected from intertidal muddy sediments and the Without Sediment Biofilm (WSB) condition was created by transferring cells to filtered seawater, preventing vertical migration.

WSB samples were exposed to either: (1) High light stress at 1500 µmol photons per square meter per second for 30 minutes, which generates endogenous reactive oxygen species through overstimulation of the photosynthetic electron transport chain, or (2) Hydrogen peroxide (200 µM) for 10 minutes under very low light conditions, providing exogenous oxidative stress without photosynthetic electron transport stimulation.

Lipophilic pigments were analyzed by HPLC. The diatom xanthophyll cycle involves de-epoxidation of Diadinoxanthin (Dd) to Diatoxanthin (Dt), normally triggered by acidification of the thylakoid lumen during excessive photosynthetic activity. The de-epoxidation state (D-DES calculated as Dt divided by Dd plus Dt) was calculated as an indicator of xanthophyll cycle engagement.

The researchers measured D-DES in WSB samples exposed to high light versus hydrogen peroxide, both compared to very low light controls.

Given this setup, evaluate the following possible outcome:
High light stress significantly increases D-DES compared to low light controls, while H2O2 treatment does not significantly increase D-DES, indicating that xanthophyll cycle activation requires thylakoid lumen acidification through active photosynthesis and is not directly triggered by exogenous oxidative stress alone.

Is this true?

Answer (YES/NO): YES